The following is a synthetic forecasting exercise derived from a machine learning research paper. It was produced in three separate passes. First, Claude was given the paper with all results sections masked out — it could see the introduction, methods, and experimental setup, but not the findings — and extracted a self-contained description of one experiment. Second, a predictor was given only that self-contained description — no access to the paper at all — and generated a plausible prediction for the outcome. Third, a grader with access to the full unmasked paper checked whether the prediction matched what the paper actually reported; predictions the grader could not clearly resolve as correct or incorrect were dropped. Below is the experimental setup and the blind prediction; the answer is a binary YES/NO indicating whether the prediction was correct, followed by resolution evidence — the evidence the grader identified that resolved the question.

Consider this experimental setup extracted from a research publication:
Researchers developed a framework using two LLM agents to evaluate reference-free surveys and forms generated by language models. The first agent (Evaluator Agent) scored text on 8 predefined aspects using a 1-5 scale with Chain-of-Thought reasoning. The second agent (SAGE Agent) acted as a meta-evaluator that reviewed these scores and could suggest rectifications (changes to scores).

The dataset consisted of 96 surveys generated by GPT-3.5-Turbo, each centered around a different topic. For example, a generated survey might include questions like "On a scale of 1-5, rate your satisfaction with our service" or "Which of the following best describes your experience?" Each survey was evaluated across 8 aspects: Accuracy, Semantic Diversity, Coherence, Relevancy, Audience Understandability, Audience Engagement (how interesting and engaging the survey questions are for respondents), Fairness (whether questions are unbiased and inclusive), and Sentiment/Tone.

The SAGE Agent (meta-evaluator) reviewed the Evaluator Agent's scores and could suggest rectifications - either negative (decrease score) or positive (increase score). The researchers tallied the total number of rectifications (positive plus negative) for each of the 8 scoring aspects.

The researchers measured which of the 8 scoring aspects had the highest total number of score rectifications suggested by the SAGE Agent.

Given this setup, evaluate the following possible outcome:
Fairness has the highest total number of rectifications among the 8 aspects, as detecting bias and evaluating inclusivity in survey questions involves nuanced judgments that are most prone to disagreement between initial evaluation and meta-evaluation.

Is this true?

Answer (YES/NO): NO